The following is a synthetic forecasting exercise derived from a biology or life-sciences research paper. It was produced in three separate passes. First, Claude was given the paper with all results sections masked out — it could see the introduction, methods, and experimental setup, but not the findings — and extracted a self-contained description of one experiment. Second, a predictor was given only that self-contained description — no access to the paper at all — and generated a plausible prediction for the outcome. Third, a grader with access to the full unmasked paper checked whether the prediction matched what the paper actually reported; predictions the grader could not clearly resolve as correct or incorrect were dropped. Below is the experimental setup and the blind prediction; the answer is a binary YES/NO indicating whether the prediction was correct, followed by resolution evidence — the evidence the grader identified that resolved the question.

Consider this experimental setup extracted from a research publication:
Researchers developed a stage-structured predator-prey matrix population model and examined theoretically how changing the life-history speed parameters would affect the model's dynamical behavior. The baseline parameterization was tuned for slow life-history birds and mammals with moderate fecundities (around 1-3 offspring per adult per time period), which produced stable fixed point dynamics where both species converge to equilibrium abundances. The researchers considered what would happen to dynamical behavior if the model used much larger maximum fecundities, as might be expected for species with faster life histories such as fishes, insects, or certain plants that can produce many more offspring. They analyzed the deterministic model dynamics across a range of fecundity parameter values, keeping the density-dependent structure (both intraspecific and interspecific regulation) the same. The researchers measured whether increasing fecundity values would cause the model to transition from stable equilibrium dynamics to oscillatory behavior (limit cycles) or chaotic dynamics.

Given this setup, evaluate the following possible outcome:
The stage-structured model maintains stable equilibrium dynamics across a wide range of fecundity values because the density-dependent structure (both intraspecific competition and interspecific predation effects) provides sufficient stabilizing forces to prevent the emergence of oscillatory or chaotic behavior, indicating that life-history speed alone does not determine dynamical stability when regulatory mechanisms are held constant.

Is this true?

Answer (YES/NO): NO